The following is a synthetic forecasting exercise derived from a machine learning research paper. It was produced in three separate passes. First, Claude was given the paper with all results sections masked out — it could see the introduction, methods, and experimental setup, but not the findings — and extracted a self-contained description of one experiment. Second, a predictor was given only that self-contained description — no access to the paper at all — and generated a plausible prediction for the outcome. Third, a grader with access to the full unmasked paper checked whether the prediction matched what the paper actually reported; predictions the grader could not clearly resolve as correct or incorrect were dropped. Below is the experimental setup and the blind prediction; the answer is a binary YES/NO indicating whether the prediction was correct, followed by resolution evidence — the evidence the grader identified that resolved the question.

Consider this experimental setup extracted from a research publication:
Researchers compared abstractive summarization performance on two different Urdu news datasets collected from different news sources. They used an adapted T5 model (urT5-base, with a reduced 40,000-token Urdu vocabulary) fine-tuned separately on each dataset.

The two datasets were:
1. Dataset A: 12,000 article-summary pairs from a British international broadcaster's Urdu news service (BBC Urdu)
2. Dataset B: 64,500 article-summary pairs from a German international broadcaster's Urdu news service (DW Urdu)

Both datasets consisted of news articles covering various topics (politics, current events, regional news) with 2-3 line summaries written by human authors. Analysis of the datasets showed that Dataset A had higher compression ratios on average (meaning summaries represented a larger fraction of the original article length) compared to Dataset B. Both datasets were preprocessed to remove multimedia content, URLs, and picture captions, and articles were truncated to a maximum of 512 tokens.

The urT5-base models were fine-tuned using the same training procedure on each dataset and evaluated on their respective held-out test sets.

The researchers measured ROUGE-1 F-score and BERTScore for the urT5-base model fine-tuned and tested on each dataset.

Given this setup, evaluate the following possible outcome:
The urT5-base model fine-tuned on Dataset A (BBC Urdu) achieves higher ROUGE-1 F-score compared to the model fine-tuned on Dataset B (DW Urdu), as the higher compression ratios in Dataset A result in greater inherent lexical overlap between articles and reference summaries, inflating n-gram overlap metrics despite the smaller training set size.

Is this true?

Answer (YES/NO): YES